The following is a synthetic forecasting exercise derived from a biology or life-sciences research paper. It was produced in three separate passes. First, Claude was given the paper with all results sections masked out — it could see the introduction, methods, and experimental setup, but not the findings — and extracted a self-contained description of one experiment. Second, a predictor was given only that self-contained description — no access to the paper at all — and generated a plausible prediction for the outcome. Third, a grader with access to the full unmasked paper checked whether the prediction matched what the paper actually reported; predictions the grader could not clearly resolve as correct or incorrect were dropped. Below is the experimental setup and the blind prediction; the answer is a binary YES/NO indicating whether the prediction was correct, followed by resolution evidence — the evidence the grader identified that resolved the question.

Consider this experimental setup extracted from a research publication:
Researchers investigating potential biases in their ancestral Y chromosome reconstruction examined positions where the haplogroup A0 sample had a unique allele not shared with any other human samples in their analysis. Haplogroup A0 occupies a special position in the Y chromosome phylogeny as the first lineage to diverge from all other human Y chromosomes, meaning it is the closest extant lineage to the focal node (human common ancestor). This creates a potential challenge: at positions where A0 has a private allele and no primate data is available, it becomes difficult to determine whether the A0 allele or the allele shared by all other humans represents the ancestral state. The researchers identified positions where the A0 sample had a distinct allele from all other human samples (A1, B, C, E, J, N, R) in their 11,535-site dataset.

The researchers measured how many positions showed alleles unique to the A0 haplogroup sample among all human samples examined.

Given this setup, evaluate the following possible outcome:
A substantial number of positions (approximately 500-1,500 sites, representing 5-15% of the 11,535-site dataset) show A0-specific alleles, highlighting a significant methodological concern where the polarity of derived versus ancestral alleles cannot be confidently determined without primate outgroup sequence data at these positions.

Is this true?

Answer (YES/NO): NO